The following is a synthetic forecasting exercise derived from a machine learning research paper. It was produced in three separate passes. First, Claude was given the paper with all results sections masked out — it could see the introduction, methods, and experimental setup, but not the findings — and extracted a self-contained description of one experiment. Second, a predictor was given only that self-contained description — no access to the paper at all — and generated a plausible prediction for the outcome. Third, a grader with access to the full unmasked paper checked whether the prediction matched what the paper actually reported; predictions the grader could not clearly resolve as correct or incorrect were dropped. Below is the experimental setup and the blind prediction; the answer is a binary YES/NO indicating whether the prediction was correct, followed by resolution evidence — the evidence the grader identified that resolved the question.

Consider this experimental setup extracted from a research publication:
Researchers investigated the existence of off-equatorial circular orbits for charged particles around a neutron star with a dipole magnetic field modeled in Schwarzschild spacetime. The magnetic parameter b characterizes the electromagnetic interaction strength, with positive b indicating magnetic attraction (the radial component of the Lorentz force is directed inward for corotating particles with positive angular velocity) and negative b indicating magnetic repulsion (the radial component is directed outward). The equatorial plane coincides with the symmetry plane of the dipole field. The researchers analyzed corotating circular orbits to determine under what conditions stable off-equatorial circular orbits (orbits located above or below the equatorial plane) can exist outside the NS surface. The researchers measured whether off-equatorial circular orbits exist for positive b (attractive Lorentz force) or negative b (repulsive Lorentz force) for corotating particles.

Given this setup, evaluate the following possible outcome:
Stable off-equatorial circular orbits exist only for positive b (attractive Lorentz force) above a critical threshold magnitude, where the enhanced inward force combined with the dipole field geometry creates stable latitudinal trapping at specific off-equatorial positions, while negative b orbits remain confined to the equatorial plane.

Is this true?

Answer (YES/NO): NO